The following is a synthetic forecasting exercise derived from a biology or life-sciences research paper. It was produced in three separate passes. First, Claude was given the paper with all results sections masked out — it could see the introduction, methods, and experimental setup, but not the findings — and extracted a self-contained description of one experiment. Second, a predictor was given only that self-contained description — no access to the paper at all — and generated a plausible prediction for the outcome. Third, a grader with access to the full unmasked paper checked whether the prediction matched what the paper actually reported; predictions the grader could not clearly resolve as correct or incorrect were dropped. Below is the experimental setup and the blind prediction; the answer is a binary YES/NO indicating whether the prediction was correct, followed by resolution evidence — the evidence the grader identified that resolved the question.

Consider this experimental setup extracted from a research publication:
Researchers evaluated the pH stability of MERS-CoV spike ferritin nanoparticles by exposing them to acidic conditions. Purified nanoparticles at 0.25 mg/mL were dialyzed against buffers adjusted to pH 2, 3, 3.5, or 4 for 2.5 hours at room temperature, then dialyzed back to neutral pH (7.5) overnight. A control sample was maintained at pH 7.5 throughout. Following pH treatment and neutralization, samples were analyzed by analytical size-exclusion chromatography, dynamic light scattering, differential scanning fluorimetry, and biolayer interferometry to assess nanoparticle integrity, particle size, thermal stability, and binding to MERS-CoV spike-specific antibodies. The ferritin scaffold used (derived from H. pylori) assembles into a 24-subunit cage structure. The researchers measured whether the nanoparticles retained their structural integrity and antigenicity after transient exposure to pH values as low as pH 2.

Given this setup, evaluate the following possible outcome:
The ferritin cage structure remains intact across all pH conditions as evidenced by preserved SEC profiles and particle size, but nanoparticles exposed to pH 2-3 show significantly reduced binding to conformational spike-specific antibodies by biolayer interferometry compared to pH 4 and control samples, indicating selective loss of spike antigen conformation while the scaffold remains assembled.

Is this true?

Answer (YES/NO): NO